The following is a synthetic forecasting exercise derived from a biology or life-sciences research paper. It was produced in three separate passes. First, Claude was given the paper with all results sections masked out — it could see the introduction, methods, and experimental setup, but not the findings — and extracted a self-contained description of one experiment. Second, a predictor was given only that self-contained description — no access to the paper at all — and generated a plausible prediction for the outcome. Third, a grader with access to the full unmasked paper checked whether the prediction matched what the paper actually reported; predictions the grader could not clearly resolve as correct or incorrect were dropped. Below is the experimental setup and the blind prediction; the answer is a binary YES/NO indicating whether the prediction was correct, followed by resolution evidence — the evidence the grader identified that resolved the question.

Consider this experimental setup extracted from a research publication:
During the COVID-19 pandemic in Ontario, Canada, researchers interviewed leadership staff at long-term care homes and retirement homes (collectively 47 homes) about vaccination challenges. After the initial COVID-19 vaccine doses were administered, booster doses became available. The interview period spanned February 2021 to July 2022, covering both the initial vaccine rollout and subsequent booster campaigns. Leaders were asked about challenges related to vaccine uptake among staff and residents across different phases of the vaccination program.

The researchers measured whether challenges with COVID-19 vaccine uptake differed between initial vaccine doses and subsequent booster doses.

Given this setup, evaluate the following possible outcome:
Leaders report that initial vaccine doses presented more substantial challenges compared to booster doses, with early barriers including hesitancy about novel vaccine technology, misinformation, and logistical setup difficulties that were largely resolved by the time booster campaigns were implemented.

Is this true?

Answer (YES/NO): NO